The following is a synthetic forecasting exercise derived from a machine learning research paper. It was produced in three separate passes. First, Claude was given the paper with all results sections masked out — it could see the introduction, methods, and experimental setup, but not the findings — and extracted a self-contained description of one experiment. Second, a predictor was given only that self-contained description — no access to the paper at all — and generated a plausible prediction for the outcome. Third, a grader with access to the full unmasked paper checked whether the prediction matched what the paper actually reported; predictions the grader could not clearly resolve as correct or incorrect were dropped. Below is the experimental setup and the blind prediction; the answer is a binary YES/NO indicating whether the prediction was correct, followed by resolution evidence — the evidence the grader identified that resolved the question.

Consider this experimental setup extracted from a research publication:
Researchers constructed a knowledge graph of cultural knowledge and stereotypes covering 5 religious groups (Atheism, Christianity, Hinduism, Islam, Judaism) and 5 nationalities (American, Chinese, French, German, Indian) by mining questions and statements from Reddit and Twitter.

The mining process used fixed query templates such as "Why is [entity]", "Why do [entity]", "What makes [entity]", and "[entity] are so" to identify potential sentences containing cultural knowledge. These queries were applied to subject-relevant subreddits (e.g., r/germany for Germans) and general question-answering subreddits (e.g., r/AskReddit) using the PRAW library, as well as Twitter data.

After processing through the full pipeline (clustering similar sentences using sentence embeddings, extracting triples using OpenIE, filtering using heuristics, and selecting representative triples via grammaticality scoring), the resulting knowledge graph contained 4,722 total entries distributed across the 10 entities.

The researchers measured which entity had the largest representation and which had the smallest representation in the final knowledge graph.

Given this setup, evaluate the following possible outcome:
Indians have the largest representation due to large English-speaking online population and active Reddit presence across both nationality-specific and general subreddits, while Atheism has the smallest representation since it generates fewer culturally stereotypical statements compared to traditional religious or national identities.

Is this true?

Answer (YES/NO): NO